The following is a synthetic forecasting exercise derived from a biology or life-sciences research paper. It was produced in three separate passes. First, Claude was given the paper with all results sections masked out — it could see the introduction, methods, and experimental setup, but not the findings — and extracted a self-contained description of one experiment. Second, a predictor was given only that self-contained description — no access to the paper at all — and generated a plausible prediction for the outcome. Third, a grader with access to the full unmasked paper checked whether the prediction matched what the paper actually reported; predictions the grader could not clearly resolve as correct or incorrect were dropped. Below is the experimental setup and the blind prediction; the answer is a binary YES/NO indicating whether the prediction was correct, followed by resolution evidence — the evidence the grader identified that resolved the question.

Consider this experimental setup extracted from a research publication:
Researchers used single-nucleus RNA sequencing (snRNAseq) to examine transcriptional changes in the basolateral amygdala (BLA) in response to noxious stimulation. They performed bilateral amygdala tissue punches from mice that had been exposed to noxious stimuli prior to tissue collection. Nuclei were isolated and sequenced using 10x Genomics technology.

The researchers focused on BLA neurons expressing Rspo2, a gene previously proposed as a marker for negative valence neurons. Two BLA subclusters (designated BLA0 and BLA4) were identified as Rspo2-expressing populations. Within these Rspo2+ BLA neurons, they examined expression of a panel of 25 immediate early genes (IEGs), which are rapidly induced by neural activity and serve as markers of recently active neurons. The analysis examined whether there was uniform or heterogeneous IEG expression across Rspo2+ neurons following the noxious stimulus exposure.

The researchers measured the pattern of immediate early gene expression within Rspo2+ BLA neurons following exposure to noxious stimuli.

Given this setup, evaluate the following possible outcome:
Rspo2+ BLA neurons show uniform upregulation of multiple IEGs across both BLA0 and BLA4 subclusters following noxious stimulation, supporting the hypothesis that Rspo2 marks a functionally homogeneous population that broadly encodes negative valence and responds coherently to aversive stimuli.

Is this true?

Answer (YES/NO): NO